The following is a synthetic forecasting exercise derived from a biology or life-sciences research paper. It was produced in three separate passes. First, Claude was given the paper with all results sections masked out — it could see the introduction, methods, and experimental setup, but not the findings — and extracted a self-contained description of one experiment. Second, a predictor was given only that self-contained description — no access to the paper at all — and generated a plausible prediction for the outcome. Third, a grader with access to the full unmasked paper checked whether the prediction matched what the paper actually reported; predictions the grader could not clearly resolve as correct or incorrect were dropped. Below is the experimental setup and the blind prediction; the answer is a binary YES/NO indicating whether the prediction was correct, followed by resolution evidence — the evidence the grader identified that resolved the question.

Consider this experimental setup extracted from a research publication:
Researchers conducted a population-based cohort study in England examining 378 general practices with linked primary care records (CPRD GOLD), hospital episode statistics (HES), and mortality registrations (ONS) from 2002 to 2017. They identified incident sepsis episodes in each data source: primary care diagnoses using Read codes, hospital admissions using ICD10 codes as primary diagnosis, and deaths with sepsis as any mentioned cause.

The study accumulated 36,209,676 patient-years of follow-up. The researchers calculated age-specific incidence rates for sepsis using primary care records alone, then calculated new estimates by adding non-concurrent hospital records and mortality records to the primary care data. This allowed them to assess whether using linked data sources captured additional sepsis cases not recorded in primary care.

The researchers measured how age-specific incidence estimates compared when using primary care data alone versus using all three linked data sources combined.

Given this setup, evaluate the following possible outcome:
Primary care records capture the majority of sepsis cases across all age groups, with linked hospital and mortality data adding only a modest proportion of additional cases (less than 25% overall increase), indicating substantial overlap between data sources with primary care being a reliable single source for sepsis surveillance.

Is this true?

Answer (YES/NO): NO